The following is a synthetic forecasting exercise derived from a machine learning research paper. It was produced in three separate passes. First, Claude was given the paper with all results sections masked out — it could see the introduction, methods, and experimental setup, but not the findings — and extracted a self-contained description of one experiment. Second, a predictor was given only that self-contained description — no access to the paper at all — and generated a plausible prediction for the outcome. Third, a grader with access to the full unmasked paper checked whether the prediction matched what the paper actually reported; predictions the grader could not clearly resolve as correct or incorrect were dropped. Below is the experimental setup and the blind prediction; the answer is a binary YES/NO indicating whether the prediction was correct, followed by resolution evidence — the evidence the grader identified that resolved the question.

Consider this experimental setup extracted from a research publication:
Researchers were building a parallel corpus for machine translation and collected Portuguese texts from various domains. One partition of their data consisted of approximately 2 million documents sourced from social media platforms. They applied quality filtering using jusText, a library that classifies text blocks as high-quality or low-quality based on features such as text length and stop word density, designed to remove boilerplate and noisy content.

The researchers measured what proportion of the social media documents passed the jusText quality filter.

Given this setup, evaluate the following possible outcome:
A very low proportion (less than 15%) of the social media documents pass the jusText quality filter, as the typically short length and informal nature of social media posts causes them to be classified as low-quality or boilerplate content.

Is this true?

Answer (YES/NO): YES